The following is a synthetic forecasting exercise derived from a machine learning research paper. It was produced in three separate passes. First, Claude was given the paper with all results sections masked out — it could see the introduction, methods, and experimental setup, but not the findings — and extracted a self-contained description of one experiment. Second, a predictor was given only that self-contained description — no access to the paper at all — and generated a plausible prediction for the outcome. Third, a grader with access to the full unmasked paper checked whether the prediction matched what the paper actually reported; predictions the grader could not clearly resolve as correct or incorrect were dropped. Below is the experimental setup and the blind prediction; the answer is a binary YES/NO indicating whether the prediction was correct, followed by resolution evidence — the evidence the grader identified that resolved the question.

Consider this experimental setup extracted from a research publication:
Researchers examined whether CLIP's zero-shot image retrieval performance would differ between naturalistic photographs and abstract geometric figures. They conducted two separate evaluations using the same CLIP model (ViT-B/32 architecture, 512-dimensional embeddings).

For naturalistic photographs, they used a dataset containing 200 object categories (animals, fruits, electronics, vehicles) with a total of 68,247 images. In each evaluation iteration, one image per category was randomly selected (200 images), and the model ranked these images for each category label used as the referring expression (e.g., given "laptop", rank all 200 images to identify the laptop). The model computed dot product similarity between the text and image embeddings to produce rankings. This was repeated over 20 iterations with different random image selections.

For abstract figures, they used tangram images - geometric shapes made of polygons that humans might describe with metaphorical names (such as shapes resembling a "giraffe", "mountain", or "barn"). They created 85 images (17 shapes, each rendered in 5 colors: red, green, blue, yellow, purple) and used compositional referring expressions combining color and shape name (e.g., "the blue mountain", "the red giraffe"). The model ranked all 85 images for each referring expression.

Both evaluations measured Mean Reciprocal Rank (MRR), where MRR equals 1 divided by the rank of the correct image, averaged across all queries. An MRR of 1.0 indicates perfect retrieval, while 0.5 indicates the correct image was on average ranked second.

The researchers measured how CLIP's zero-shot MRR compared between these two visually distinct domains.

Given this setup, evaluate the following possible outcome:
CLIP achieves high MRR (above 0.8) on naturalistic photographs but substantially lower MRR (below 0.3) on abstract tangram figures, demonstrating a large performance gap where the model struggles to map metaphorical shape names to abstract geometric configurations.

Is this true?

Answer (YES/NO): NO